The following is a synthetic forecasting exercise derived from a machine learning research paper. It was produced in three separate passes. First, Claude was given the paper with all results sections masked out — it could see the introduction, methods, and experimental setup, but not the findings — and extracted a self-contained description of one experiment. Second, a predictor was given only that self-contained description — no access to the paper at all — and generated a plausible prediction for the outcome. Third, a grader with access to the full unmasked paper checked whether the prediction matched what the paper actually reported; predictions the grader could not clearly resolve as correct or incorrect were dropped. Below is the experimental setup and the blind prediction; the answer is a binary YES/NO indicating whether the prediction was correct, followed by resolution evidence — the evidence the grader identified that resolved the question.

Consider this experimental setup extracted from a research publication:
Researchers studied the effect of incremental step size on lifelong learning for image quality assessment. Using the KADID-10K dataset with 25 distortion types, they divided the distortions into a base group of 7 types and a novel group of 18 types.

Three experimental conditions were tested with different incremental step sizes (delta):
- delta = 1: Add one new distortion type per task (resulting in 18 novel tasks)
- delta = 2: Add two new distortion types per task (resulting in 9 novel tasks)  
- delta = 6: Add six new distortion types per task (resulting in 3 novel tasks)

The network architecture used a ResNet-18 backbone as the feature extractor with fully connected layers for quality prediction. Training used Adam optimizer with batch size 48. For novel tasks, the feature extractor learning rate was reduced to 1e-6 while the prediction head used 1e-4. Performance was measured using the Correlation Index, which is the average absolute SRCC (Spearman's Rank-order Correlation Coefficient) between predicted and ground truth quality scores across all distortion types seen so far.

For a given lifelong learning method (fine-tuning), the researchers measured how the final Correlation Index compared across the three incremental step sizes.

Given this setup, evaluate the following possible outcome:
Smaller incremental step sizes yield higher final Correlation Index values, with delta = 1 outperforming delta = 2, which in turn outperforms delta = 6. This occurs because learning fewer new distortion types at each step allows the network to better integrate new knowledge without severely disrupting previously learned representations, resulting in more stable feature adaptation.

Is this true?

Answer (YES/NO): NO